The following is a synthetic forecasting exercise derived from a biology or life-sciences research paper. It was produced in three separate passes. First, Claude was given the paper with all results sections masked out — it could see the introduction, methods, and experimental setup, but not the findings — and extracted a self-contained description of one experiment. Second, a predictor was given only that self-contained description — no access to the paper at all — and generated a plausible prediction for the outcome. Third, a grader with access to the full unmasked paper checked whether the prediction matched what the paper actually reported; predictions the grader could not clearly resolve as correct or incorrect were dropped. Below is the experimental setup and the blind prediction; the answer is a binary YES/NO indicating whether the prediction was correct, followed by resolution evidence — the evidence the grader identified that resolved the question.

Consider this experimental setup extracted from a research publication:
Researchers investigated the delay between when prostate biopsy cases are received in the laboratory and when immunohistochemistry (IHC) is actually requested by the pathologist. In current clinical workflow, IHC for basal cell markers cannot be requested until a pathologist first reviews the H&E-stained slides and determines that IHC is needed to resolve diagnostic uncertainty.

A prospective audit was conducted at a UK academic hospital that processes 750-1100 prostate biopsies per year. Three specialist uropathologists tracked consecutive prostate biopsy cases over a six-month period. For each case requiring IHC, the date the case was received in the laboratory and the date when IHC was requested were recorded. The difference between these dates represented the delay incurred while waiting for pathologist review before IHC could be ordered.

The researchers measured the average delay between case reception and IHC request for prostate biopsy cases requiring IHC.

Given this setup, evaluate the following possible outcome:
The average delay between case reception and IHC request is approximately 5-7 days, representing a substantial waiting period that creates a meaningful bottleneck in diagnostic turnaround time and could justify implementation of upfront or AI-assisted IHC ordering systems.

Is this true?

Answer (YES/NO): NO